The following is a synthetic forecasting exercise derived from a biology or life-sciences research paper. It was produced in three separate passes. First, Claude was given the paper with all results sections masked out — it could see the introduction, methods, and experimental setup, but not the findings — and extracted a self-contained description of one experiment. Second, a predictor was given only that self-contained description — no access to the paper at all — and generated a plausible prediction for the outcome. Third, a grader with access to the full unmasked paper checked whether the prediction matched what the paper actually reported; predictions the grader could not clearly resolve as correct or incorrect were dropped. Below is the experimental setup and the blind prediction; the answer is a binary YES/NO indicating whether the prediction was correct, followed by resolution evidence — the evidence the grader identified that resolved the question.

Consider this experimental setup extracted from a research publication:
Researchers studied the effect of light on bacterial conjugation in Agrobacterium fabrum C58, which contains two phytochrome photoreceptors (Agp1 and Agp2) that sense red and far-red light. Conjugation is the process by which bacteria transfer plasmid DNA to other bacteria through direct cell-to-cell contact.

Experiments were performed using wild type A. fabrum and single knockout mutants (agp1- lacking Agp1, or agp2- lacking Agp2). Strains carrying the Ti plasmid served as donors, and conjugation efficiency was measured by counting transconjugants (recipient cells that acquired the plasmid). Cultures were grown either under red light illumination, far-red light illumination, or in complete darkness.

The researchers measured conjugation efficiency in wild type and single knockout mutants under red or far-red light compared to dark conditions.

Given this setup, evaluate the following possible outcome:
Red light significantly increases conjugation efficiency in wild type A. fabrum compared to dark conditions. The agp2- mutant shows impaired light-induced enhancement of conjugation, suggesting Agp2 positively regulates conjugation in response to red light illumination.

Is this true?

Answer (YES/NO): NO